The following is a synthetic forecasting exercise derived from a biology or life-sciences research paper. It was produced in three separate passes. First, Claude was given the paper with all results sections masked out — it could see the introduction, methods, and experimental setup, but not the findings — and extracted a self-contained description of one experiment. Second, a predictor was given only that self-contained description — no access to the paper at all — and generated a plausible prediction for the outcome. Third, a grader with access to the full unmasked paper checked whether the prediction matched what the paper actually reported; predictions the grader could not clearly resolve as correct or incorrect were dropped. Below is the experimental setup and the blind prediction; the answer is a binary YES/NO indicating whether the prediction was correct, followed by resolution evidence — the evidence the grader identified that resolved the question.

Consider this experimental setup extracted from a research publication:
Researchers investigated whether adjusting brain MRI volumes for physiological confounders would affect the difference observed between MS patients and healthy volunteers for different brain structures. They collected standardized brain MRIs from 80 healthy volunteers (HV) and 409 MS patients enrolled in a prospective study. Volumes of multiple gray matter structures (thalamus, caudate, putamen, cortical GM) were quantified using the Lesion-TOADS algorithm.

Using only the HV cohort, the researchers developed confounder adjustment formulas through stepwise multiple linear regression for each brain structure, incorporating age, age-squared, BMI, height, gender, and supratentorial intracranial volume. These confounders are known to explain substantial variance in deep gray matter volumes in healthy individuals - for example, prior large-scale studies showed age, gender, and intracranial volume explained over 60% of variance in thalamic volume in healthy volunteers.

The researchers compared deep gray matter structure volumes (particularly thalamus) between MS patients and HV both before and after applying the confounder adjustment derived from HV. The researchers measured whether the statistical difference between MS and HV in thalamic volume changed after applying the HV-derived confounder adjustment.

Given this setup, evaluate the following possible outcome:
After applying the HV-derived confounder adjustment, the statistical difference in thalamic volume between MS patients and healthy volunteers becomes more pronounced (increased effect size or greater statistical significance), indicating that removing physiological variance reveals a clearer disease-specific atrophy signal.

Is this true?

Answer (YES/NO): NO